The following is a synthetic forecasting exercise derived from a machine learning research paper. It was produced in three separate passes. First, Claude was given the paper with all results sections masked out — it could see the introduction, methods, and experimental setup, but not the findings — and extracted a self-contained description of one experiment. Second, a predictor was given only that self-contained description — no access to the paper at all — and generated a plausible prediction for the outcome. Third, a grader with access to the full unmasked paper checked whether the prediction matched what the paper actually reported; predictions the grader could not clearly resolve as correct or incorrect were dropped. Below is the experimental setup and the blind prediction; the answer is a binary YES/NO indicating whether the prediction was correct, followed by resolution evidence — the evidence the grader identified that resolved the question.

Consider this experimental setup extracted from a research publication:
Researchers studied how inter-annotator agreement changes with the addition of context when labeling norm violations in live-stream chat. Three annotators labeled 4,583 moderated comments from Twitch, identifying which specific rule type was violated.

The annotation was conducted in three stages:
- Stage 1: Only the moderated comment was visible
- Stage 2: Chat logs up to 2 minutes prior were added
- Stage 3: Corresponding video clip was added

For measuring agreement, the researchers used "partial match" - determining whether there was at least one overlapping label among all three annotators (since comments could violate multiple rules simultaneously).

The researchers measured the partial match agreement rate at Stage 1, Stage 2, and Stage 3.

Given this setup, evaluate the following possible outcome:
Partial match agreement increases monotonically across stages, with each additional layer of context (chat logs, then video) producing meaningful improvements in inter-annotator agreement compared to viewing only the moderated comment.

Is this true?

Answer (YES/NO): NO